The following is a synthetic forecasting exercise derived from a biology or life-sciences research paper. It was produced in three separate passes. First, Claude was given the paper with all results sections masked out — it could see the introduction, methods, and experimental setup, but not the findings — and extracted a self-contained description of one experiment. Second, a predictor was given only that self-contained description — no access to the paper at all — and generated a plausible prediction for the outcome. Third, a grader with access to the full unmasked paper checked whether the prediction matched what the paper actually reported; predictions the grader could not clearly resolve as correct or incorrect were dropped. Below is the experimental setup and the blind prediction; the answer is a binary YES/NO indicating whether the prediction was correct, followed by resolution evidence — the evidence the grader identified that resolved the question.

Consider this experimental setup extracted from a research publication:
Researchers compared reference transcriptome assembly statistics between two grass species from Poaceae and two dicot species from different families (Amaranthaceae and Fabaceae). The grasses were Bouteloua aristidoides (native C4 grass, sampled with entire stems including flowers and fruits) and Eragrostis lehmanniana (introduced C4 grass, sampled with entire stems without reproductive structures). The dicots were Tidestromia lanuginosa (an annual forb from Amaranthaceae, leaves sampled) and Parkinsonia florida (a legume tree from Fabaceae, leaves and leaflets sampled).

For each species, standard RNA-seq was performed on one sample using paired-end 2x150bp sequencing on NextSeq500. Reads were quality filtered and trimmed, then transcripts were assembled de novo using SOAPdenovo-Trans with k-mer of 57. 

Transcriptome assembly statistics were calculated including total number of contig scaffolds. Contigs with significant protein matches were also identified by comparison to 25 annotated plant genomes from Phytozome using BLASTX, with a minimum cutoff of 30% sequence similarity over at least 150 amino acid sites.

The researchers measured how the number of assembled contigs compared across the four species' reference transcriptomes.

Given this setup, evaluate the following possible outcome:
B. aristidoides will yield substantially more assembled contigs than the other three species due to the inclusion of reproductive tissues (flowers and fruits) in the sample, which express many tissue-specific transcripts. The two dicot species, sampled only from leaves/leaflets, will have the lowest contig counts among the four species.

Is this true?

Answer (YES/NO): NO